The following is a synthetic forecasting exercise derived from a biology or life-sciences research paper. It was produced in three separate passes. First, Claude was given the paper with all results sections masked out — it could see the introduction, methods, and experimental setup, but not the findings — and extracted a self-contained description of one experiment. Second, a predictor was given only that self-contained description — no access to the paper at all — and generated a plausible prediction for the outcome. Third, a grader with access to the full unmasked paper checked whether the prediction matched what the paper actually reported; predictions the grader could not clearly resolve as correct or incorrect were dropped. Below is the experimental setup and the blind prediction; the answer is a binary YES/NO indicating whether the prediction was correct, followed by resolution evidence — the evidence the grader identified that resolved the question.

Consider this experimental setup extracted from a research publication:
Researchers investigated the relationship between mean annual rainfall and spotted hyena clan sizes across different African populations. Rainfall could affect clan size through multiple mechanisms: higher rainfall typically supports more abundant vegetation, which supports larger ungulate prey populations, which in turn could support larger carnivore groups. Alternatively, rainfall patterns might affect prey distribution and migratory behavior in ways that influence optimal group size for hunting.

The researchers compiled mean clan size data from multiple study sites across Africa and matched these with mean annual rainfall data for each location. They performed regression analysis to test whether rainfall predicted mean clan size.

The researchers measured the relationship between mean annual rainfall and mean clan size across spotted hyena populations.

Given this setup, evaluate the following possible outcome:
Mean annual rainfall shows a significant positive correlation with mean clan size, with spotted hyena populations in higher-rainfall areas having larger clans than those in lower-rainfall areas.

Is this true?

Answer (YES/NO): YES